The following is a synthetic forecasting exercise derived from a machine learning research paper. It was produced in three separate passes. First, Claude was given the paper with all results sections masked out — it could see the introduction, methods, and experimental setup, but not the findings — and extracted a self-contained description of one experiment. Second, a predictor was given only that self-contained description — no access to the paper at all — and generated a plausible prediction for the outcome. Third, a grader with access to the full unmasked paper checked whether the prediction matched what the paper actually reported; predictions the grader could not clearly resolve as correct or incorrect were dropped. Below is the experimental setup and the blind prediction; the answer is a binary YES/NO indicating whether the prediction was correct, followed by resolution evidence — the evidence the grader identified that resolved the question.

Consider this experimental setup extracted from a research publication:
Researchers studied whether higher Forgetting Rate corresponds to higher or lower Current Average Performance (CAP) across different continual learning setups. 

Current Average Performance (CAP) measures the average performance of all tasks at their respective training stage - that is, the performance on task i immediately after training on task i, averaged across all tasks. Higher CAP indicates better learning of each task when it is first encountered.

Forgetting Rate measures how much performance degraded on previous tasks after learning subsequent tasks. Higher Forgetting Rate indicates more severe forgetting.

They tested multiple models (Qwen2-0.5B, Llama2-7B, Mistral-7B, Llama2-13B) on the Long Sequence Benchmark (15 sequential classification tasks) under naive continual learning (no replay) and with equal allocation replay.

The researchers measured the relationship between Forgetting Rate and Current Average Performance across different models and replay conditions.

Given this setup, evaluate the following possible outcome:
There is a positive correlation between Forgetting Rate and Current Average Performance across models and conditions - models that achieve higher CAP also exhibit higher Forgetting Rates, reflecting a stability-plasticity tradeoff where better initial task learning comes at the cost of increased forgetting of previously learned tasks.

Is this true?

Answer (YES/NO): NO